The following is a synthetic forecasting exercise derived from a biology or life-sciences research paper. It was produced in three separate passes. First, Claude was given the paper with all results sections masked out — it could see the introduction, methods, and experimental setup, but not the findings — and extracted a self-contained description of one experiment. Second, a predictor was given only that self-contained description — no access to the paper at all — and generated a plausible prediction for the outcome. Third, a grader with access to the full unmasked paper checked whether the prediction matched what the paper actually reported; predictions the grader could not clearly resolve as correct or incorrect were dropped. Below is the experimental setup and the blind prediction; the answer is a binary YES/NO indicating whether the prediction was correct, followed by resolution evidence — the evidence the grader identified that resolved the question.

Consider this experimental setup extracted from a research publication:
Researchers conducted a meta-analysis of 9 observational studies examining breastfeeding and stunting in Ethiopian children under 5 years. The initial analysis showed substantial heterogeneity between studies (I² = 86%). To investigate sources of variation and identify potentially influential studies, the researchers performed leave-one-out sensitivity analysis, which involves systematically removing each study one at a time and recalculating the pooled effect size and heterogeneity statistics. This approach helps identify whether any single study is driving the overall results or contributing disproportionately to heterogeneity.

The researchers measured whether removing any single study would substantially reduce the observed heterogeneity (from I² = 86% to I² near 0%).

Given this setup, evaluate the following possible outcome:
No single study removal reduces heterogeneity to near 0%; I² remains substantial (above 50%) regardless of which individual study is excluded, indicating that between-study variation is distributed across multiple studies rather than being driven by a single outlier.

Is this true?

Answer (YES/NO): NO